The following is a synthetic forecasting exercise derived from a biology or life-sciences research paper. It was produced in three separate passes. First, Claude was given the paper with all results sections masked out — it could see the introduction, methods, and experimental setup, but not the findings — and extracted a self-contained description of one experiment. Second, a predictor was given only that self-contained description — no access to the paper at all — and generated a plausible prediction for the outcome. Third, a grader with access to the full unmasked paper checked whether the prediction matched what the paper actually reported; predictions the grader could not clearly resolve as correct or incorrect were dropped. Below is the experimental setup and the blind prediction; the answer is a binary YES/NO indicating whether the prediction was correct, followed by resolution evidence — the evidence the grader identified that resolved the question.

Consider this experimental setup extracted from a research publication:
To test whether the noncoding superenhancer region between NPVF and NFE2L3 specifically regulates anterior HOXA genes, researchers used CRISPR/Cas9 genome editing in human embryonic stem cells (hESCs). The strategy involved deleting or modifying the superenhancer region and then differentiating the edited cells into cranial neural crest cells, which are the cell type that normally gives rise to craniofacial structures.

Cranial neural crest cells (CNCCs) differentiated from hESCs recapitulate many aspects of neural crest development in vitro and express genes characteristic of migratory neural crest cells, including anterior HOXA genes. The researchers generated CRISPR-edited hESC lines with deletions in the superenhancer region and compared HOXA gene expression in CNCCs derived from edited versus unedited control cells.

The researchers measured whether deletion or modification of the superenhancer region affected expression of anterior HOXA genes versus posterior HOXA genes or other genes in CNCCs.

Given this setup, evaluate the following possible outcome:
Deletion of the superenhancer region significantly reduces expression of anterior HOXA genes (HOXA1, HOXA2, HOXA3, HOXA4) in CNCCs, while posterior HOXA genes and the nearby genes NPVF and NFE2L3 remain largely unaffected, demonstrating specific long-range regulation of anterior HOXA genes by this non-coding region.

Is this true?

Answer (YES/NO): NO